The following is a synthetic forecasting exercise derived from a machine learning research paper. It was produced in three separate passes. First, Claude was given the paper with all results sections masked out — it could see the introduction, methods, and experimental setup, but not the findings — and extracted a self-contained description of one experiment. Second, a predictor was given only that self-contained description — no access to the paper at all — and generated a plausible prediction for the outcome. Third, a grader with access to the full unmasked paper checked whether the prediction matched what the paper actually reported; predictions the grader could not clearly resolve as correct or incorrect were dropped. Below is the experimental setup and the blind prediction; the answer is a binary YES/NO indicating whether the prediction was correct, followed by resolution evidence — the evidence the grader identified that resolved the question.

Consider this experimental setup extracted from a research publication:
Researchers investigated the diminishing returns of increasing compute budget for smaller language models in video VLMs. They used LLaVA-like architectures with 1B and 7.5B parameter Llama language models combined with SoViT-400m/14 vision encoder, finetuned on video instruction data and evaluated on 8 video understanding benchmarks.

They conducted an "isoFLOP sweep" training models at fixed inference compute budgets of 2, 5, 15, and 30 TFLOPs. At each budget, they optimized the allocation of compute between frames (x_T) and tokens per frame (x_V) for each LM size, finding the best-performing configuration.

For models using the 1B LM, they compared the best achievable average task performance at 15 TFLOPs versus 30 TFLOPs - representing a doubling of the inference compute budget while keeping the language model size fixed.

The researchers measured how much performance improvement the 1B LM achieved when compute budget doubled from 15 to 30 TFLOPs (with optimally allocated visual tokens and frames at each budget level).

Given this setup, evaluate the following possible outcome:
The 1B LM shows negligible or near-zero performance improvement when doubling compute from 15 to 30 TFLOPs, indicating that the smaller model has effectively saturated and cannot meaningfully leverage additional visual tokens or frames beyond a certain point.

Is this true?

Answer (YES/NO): NO